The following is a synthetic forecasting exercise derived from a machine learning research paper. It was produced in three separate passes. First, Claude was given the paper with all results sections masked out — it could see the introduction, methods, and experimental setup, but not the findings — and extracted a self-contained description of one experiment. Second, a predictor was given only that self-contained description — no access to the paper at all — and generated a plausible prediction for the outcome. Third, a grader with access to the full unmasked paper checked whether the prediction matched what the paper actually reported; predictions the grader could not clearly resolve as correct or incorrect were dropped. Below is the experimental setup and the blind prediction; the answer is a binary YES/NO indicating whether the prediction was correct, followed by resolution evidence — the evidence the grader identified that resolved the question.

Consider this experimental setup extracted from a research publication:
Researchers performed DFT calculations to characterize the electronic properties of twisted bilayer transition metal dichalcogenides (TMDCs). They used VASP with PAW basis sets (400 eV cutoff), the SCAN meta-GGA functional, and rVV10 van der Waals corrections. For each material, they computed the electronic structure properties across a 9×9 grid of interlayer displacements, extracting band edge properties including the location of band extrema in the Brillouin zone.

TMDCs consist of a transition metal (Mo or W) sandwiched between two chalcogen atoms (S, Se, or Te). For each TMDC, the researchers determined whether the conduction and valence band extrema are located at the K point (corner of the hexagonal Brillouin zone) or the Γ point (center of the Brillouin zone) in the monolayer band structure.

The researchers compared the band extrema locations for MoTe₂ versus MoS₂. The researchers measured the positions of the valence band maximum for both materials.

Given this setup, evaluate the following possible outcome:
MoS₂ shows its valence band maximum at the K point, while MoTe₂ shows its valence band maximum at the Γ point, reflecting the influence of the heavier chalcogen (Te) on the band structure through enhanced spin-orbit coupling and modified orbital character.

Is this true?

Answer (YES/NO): NO